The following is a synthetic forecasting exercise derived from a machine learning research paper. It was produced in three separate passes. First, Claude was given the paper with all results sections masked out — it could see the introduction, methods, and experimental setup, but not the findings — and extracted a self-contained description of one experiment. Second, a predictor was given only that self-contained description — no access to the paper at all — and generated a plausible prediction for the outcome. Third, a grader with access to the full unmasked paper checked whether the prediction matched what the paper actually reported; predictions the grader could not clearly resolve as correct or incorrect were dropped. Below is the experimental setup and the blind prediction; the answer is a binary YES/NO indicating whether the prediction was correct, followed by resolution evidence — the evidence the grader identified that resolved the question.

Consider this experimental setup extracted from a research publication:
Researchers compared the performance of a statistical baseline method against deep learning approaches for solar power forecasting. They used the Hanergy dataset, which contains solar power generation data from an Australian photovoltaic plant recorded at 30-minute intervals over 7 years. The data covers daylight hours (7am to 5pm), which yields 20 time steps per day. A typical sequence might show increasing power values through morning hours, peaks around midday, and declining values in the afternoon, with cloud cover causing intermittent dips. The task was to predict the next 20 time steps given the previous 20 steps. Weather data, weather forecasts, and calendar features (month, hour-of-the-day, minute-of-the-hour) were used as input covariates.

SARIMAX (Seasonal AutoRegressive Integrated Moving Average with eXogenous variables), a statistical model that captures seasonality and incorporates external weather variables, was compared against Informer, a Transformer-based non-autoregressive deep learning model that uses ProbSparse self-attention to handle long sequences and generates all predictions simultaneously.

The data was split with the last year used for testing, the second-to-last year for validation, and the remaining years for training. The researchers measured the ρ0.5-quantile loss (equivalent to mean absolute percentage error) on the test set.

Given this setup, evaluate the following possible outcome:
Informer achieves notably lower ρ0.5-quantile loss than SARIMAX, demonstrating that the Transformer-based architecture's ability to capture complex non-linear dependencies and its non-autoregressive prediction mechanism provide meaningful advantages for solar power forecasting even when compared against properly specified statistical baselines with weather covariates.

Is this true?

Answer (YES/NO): YES